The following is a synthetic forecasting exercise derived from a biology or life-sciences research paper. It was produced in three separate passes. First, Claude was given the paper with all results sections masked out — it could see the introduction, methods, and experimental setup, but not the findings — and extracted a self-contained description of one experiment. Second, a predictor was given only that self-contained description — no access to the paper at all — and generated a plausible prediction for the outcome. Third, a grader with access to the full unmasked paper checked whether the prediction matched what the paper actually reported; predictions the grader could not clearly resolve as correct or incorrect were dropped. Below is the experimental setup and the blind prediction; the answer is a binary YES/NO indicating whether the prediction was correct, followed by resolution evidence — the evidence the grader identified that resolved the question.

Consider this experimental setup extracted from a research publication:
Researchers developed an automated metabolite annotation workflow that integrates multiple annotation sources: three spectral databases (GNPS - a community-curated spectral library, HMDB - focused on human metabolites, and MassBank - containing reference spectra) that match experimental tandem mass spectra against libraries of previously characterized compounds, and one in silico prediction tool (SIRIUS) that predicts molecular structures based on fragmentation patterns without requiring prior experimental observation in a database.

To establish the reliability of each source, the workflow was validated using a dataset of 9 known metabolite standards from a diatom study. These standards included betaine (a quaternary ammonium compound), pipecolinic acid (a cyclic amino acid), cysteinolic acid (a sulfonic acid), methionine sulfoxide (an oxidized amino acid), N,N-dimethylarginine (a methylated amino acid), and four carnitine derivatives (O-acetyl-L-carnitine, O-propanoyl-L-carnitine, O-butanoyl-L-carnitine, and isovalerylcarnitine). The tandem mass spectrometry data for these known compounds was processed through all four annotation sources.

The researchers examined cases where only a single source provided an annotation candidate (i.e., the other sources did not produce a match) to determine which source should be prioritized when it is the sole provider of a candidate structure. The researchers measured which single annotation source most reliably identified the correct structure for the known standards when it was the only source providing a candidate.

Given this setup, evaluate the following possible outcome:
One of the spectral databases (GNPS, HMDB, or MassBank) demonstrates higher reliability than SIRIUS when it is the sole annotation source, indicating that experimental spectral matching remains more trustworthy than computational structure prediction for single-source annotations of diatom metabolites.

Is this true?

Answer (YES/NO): YES